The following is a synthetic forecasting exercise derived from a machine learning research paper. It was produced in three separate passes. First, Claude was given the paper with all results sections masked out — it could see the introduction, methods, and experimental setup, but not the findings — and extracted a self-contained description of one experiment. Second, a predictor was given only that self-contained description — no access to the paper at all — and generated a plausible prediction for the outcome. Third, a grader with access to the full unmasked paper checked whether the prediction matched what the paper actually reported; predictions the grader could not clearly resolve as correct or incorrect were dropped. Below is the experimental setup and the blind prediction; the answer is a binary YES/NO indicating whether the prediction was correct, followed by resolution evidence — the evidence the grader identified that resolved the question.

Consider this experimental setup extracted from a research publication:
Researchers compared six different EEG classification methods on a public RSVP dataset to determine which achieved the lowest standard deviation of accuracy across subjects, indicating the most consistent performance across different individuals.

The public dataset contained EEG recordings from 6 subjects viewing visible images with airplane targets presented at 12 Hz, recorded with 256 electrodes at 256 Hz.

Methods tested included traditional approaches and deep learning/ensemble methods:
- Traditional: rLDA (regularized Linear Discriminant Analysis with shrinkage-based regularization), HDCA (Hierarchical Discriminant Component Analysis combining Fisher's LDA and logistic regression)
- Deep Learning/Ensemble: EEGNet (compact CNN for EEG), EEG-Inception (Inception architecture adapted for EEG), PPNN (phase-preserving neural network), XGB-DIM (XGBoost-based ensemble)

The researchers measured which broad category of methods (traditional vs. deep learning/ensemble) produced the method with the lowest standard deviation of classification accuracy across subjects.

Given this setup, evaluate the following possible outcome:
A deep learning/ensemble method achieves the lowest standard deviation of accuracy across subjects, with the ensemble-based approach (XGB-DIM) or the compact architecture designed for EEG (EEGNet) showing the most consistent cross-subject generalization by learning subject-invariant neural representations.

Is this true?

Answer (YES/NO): NO